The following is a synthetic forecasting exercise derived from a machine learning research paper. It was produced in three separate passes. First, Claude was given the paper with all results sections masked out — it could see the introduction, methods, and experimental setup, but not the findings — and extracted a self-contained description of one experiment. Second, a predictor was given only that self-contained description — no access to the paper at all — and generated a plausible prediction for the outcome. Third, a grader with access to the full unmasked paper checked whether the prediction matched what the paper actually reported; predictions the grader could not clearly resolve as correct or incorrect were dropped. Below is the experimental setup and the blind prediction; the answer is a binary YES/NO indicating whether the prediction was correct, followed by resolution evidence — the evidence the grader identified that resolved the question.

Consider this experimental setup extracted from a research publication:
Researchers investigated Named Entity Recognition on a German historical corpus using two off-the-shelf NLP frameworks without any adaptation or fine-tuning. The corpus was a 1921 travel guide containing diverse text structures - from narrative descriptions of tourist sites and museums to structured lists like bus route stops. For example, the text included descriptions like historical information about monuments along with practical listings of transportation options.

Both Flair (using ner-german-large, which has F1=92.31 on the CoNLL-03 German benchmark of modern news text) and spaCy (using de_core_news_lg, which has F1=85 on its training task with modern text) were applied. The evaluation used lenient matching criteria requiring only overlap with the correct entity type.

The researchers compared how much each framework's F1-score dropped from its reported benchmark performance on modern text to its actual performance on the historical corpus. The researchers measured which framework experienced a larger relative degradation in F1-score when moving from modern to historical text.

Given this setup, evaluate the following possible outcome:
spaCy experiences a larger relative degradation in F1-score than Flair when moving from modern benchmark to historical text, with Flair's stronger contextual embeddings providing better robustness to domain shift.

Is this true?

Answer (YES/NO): YES